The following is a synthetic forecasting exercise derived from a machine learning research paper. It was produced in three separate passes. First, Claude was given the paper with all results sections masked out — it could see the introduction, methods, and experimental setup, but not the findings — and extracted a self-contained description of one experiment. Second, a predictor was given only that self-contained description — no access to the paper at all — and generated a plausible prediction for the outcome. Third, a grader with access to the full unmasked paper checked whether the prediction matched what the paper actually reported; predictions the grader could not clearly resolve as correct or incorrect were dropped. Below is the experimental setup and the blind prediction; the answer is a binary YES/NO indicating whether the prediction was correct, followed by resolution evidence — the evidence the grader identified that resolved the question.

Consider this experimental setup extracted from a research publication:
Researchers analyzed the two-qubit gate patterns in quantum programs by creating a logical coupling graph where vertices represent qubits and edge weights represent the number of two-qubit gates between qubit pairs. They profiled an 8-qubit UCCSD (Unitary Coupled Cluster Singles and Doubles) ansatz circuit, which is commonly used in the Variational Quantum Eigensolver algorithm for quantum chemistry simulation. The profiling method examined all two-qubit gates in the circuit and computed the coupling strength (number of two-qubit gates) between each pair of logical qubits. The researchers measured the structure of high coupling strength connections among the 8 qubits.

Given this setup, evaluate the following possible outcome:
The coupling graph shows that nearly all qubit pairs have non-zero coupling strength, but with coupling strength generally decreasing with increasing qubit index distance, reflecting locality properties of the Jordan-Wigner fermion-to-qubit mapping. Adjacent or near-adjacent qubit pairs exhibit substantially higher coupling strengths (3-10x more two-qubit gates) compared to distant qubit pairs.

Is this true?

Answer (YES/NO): NO